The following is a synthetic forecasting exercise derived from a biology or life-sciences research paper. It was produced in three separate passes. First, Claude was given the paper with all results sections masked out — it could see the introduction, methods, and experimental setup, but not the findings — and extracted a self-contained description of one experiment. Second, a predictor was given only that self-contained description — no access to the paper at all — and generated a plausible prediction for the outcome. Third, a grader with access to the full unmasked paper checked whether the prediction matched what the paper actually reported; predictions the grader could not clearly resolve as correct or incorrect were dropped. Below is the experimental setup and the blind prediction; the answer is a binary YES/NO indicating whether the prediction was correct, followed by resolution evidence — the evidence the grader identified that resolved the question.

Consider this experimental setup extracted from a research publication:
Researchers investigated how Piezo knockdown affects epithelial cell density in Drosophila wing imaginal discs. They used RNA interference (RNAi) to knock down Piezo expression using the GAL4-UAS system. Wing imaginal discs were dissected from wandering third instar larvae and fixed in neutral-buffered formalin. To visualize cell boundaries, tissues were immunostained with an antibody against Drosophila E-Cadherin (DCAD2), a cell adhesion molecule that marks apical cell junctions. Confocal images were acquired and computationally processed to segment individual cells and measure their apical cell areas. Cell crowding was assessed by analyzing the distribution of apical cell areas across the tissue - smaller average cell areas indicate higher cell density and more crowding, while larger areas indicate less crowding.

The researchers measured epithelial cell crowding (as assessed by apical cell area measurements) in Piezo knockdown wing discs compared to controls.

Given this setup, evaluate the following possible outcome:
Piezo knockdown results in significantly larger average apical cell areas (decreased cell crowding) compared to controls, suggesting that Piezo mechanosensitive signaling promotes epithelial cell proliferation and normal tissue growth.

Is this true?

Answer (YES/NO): NO